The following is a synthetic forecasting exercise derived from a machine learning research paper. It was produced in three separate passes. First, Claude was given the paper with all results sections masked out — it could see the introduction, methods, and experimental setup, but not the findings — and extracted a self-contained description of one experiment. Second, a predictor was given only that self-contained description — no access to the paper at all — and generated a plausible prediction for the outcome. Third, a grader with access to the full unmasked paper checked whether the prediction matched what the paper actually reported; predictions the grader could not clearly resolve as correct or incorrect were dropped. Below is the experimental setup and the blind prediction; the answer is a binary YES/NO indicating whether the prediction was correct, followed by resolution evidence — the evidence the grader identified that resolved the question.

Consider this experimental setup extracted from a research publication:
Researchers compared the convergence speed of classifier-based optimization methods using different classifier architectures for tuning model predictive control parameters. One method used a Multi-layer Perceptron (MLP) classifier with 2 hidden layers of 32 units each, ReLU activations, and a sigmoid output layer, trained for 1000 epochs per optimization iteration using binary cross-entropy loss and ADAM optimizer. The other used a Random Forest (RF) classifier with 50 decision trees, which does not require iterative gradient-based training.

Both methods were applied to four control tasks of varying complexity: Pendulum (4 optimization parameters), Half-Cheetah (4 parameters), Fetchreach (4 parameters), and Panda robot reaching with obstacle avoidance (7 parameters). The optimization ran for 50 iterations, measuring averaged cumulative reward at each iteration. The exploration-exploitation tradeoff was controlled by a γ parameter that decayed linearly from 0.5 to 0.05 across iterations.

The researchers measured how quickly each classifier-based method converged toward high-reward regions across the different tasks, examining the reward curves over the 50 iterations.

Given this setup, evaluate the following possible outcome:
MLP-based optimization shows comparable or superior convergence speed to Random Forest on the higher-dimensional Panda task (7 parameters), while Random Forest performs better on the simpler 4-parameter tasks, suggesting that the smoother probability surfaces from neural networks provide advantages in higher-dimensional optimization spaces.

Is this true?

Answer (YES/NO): NO